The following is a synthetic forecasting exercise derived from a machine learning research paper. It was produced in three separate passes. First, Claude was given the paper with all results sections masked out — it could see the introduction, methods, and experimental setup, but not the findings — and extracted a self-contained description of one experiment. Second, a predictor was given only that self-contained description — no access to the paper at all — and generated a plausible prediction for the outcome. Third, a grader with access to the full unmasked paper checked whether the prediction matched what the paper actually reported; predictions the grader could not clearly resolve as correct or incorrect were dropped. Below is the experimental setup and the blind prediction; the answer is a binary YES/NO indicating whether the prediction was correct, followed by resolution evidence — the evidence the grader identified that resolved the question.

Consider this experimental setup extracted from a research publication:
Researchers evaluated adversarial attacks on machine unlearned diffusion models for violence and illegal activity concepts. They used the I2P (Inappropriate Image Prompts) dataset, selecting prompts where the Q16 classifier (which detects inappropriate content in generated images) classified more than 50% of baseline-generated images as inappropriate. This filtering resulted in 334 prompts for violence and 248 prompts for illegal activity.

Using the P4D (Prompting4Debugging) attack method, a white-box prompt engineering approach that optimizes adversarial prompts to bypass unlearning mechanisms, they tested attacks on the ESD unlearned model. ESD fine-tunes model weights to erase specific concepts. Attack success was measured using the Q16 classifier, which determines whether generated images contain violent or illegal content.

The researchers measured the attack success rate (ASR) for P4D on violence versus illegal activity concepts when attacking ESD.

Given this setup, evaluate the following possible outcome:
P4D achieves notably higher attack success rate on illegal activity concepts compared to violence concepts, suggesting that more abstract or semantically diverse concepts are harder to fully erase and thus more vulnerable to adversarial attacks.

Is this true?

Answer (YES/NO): YES